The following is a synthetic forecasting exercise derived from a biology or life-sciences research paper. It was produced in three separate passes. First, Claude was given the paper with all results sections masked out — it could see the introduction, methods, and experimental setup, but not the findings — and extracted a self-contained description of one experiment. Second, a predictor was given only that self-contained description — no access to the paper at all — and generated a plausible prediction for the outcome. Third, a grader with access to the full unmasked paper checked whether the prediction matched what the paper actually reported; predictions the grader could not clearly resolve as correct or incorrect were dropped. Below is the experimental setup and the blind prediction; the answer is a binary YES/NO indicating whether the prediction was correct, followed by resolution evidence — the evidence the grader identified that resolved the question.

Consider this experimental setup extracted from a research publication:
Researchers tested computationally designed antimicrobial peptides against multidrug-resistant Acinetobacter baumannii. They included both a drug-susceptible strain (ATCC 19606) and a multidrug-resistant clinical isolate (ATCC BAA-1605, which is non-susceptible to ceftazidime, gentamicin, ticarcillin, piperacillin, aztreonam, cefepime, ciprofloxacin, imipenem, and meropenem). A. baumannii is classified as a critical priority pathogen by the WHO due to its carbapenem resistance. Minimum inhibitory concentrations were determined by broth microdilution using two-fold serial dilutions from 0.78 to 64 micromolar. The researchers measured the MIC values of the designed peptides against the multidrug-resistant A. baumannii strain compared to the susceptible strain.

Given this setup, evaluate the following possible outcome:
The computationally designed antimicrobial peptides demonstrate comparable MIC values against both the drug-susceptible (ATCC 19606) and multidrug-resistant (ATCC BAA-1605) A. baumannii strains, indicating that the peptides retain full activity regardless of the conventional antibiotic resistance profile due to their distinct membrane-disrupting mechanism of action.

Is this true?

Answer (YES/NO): YES